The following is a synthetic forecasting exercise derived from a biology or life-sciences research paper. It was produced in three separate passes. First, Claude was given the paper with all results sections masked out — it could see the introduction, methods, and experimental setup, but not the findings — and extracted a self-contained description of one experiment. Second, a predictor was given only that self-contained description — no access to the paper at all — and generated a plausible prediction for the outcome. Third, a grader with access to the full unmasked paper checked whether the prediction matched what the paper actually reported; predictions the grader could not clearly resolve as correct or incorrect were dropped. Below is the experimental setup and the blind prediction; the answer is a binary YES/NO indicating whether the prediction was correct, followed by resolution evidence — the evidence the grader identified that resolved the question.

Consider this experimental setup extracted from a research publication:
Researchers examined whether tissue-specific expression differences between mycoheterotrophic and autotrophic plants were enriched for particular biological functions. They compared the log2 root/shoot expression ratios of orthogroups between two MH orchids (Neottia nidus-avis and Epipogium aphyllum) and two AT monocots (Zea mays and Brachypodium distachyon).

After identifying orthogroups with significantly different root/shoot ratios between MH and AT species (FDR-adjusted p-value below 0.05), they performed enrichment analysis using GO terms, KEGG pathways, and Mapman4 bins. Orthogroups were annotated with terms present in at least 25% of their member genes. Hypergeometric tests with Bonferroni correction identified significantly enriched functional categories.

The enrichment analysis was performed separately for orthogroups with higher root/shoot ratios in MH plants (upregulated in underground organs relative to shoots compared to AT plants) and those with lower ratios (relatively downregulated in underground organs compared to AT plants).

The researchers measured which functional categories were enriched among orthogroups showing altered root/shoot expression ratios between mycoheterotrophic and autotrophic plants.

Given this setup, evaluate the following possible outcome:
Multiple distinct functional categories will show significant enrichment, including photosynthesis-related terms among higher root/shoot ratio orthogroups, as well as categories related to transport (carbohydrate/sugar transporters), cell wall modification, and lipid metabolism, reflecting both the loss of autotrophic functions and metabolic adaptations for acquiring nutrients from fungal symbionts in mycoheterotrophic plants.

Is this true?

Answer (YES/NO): NO